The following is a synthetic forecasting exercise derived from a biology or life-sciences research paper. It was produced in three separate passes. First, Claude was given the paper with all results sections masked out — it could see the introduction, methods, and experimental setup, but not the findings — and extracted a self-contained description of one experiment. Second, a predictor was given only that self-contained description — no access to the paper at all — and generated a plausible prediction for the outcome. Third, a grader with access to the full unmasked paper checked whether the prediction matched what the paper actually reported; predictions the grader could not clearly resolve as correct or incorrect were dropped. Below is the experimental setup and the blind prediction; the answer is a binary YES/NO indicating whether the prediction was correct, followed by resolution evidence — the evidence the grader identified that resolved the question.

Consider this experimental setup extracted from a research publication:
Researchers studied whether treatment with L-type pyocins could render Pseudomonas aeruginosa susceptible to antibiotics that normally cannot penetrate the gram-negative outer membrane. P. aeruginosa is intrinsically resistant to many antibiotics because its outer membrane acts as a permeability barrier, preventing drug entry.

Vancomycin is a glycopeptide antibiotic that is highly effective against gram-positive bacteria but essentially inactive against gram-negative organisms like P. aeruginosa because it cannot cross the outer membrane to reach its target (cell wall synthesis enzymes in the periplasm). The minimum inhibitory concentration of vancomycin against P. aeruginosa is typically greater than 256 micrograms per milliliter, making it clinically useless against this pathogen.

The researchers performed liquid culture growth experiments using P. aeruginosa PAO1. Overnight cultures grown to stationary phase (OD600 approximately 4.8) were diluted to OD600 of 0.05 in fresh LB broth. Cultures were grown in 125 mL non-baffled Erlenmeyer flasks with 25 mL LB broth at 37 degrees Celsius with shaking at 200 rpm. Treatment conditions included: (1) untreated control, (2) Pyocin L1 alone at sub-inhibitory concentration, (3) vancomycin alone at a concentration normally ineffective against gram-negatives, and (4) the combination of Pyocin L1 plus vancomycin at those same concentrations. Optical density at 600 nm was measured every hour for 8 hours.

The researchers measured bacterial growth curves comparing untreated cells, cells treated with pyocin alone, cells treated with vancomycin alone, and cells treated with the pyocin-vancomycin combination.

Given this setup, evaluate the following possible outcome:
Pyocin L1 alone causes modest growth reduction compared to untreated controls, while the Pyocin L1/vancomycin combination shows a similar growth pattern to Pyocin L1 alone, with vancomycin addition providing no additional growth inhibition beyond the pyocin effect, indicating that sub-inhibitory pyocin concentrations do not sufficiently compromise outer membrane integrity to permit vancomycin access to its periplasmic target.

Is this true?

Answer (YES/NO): NO